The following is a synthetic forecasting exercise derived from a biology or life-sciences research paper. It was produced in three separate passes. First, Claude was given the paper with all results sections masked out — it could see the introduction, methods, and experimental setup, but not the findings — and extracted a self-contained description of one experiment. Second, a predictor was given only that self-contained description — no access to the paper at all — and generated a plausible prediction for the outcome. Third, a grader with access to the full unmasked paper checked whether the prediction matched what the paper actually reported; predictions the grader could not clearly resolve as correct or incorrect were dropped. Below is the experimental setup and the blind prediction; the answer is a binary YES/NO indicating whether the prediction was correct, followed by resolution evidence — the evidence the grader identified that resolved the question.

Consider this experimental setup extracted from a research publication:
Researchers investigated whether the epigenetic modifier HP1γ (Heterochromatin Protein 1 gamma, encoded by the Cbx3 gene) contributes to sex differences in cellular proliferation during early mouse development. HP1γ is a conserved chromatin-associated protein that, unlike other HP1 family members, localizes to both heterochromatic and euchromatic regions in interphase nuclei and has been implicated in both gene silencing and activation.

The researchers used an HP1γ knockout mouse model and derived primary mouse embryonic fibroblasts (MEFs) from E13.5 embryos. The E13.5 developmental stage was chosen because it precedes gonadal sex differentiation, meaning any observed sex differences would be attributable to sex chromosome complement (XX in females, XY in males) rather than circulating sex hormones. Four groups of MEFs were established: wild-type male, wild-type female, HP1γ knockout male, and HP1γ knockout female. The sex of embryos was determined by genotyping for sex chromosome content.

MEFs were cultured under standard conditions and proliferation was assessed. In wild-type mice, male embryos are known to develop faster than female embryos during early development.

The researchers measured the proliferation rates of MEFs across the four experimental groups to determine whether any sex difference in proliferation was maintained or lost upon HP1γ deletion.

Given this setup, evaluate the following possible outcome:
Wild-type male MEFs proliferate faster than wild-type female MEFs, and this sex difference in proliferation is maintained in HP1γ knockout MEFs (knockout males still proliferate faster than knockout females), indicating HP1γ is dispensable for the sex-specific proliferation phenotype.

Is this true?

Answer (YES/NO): NO